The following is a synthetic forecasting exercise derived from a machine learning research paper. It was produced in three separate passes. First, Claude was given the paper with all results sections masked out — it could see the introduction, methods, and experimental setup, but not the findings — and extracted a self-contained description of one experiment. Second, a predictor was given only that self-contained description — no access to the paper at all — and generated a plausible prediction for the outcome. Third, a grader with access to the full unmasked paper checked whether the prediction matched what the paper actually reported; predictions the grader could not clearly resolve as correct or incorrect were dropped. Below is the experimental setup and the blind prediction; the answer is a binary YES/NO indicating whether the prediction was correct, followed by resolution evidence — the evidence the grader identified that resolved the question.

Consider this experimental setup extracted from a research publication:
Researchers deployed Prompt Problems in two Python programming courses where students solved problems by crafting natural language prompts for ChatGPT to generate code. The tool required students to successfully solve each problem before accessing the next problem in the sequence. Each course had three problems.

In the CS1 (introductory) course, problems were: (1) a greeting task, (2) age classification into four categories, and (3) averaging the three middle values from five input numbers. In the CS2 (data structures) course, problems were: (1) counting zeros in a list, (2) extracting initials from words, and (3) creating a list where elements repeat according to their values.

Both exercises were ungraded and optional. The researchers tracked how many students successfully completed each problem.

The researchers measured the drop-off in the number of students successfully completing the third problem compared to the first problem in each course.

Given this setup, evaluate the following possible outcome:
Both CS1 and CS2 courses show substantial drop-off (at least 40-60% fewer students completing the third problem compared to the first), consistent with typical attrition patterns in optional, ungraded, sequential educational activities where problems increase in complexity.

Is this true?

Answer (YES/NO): NO